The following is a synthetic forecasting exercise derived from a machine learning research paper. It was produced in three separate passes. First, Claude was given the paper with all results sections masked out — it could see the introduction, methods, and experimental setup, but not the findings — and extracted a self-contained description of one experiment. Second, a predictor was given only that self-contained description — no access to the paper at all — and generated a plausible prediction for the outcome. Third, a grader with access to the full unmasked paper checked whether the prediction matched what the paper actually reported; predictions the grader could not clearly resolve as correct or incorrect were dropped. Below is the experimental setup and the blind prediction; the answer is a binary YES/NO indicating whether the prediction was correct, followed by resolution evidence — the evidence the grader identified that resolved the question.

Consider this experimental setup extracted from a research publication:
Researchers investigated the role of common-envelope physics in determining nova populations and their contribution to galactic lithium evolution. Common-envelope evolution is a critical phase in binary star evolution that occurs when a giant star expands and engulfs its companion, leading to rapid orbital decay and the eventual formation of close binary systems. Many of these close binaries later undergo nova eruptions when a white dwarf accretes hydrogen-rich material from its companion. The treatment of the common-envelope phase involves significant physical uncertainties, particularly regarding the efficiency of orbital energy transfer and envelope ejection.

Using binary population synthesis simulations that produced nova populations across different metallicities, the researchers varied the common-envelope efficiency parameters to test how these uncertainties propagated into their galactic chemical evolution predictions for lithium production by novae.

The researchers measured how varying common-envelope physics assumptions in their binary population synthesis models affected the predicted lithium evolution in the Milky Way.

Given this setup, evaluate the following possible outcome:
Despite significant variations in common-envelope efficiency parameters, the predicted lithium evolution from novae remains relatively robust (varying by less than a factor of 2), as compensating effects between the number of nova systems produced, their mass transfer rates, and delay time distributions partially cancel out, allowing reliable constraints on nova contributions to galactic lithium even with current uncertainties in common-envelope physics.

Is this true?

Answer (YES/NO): NO